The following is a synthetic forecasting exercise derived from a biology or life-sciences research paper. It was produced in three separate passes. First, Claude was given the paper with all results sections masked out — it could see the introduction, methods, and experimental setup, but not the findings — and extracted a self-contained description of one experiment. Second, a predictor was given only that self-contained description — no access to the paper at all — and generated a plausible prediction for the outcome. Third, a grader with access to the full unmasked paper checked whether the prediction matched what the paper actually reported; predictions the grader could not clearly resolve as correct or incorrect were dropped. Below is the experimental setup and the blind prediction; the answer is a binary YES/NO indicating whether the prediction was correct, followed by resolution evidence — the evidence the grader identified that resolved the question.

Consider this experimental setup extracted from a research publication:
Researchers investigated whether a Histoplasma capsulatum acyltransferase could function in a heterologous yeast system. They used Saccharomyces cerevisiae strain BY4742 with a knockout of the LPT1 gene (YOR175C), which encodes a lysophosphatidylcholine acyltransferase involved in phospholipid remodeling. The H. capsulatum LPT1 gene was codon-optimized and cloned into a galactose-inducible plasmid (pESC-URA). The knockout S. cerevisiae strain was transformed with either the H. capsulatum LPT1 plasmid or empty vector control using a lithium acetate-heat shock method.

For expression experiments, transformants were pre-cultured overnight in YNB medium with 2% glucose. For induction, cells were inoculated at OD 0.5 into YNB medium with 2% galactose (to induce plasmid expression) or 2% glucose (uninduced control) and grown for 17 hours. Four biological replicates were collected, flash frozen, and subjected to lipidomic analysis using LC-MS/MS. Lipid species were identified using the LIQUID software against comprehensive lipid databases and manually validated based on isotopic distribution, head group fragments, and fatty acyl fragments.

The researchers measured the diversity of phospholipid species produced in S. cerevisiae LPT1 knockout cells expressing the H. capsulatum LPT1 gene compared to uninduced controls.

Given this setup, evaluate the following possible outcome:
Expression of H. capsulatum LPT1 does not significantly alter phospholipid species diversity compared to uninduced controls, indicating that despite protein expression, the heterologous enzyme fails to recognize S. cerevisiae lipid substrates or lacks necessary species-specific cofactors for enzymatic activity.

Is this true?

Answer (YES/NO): NO